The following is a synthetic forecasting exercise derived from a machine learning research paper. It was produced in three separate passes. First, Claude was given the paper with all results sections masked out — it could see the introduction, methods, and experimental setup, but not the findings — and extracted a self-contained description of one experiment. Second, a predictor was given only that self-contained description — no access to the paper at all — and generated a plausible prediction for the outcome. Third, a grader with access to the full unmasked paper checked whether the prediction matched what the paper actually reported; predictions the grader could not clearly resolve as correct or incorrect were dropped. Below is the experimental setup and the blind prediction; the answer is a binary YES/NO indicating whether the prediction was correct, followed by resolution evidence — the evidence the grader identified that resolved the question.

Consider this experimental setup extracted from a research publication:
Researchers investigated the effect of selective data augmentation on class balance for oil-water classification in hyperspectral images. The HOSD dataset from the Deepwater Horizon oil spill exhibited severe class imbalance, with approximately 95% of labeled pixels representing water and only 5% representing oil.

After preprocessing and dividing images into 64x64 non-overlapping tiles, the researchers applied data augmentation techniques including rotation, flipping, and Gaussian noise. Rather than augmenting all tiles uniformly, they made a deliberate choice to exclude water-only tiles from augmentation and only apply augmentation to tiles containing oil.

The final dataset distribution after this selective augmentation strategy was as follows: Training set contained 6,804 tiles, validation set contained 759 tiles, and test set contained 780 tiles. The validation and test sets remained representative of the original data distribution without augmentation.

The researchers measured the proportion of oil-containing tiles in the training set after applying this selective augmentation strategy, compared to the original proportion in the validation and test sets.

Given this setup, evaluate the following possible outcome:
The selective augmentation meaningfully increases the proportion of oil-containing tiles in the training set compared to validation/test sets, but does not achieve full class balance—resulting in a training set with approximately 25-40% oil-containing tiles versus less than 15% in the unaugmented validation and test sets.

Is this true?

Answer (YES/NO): NO